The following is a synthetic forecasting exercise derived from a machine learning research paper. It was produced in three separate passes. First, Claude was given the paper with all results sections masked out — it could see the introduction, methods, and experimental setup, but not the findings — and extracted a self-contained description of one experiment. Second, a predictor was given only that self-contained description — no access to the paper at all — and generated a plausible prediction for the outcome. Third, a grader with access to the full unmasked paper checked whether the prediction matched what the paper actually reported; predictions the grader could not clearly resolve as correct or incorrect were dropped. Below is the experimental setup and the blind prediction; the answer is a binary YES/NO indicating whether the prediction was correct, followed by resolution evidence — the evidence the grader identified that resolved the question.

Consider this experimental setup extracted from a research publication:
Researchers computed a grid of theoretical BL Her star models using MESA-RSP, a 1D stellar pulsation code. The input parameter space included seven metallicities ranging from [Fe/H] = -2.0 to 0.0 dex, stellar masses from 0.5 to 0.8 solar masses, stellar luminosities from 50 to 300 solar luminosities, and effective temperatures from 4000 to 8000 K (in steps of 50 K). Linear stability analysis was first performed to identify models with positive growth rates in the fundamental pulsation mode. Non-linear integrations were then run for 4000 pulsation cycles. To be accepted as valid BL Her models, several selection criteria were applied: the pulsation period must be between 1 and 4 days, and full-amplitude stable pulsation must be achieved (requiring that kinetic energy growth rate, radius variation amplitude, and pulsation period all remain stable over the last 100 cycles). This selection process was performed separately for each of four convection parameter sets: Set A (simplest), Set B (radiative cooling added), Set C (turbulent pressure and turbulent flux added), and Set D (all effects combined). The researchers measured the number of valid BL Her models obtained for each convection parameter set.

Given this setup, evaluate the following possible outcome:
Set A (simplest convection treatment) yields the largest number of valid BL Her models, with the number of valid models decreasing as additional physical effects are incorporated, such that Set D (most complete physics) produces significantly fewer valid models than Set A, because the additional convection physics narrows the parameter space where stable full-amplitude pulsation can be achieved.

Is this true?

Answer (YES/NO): NO